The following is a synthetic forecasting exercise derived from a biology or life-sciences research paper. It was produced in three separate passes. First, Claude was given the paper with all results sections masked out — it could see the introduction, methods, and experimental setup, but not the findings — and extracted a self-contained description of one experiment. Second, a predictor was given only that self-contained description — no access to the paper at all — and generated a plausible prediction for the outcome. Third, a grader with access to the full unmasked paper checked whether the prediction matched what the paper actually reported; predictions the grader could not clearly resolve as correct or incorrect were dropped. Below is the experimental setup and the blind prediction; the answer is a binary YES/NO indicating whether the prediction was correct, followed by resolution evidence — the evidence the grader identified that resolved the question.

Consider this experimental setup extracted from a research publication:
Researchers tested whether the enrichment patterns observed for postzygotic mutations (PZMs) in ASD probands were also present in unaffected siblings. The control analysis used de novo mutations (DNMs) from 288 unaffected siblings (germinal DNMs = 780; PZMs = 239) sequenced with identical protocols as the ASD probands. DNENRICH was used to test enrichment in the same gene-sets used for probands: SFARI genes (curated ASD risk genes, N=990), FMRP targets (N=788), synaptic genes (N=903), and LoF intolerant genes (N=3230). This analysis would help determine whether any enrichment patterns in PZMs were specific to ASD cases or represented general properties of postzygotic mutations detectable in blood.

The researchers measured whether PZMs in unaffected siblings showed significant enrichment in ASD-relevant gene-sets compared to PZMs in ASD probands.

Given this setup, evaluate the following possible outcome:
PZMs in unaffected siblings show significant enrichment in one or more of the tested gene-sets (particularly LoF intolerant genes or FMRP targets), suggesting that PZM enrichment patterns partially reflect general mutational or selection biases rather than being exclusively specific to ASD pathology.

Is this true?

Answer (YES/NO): NO